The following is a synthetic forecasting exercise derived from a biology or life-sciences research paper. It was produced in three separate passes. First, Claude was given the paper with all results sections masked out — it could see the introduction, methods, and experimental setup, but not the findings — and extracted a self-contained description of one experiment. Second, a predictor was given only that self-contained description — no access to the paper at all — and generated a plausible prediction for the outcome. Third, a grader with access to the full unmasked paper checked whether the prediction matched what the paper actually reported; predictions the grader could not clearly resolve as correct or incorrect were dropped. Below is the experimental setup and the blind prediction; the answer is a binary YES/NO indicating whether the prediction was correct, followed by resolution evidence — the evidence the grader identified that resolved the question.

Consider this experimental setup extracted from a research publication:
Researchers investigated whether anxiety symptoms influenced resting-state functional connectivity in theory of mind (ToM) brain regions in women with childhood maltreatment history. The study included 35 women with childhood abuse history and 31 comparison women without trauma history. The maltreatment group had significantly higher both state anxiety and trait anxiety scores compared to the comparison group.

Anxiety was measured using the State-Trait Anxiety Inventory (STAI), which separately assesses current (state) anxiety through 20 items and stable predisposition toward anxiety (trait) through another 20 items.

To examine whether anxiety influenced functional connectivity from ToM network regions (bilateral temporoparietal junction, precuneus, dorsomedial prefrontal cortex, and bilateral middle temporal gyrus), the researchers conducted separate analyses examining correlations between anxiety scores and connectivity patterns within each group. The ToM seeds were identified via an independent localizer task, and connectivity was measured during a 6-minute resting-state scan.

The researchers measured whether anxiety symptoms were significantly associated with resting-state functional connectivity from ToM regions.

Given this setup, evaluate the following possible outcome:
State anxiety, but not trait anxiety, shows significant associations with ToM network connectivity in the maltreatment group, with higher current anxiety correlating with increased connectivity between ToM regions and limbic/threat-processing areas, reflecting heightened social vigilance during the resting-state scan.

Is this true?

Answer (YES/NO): NO